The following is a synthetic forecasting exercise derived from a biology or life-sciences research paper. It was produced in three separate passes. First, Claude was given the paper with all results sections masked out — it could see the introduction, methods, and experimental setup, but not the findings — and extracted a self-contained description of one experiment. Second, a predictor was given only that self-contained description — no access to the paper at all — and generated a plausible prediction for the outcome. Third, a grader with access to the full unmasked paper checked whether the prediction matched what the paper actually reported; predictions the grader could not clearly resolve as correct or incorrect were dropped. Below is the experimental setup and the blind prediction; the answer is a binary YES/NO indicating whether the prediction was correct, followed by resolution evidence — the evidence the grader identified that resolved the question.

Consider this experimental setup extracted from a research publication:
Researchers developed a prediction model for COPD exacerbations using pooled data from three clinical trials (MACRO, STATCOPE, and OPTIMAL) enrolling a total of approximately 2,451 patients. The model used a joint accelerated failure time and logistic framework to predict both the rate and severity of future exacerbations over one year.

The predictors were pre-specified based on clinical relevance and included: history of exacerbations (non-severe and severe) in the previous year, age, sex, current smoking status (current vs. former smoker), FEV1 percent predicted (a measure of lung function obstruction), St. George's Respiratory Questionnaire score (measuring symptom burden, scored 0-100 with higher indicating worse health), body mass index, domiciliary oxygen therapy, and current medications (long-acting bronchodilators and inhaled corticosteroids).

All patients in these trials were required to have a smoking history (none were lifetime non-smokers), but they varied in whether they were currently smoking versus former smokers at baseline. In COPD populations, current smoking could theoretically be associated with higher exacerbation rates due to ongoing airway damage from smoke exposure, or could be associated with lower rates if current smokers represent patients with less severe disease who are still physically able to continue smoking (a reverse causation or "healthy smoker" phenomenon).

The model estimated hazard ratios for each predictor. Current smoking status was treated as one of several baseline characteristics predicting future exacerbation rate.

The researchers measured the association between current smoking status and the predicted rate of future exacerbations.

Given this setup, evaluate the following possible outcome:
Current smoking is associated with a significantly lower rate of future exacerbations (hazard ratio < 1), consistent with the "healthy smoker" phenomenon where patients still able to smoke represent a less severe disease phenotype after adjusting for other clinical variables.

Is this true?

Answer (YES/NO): YES